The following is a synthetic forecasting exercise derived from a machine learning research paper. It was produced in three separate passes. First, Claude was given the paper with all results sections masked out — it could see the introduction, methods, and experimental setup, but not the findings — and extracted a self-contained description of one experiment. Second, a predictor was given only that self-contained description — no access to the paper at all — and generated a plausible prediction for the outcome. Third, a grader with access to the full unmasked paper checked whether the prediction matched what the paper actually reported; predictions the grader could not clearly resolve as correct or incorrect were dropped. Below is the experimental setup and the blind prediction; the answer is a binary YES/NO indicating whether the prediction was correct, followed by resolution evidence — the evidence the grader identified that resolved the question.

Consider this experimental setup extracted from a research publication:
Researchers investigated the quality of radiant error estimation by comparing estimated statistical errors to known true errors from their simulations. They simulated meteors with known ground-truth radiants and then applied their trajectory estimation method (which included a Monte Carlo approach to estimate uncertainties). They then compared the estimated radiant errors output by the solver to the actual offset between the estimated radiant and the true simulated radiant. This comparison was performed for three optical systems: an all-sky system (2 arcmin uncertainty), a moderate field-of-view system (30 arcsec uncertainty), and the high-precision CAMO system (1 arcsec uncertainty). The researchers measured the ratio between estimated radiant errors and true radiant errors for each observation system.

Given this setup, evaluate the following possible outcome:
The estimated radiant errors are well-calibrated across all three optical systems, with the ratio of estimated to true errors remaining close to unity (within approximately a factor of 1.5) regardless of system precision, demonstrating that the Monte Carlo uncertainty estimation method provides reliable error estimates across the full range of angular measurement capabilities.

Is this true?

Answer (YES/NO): NO